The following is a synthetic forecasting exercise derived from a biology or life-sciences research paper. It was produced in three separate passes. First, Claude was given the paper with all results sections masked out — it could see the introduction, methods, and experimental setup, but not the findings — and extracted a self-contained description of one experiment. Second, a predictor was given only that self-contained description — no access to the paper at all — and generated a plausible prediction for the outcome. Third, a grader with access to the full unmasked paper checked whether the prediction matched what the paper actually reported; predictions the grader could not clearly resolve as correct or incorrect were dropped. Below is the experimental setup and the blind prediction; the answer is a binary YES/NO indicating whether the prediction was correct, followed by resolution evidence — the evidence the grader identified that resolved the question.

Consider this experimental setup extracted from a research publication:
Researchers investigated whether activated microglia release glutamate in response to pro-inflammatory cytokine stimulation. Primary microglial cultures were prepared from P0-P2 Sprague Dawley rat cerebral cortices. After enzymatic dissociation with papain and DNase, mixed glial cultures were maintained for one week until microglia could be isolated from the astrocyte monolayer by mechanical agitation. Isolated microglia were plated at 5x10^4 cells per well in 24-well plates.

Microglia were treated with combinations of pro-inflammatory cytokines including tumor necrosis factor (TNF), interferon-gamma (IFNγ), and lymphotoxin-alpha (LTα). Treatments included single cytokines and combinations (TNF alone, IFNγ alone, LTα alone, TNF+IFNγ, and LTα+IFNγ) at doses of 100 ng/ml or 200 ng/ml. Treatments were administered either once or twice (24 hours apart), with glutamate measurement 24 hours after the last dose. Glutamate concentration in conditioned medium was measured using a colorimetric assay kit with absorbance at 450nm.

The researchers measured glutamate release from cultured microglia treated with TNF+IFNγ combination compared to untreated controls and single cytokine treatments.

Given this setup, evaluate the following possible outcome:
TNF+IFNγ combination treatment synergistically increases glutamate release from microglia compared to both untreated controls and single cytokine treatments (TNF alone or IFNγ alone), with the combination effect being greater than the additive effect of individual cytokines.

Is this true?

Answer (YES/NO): NO